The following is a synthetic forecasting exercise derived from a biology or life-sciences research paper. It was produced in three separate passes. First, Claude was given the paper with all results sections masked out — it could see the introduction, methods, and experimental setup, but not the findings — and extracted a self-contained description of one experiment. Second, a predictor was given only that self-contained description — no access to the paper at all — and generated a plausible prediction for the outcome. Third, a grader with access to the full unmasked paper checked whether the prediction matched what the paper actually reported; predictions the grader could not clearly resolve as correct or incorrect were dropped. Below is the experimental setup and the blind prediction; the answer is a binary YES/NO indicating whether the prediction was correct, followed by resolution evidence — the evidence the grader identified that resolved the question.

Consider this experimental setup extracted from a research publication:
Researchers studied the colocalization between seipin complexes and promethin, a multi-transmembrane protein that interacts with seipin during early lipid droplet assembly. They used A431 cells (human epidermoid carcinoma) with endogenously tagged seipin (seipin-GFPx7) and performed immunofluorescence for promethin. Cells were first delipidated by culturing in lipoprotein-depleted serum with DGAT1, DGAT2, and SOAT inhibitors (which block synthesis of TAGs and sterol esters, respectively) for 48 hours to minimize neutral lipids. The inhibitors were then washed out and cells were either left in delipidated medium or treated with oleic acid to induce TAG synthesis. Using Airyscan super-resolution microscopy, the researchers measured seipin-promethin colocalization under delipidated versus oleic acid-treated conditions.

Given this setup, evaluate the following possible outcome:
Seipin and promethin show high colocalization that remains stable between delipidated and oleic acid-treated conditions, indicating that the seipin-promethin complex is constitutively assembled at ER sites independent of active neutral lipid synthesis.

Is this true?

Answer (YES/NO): NO